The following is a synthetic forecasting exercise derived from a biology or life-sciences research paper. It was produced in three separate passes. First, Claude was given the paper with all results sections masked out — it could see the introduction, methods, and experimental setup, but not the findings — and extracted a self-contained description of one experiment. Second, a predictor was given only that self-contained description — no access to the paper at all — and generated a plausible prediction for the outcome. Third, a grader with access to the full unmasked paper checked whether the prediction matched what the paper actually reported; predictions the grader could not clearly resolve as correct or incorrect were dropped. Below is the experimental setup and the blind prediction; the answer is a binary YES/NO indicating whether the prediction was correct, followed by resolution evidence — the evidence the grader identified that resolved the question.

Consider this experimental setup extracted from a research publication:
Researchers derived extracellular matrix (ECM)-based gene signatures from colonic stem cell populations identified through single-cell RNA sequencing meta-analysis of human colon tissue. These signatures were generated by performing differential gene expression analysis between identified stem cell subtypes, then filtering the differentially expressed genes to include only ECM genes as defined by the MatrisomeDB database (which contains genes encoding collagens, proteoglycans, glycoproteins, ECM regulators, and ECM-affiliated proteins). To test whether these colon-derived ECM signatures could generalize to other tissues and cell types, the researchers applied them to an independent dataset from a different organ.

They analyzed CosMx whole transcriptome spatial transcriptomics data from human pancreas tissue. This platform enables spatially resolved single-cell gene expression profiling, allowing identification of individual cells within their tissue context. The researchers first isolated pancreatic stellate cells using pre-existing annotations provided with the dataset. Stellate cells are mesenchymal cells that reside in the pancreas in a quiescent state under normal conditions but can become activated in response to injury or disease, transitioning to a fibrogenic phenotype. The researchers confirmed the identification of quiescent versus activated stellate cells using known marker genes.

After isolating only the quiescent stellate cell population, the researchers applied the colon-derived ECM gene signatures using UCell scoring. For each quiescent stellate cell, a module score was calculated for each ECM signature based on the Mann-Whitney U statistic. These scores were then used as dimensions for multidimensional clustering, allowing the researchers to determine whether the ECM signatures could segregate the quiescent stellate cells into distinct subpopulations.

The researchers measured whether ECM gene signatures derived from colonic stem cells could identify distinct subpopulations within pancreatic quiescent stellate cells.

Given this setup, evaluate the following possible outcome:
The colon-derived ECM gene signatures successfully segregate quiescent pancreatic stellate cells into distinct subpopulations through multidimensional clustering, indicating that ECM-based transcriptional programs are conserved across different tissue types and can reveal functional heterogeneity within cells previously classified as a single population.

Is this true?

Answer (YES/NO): YES